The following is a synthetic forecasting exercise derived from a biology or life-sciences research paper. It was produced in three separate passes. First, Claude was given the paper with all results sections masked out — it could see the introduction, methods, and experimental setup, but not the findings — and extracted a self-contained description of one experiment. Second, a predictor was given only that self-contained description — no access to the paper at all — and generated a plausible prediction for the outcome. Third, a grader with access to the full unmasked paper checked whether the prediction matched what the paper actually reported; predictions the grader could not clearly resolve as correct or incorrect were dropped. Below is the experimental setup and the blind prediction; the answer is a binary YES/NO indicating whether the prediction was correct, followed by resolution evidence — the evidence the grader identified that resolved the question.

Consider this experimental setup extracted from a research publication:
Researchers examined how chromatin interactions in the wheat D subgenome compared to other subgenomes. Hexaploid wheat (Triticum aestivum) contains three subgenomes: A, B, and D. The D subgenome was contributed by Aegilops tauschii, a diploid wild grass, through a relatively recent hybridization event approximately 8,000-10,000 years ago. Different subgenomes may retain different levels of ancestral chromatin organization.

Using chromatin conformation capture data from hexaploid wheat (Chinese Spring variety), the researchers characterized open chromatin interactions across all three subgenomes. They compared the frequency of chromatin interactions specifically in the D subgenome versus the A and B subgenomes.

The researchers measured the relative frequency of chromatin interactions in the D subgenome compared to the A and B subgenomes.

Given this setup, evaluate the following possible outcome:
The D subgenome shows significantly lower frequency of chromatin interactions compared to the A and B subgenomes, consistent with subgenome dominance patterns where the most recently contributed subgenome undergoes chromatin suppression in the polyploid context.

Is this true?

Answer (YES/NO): NO